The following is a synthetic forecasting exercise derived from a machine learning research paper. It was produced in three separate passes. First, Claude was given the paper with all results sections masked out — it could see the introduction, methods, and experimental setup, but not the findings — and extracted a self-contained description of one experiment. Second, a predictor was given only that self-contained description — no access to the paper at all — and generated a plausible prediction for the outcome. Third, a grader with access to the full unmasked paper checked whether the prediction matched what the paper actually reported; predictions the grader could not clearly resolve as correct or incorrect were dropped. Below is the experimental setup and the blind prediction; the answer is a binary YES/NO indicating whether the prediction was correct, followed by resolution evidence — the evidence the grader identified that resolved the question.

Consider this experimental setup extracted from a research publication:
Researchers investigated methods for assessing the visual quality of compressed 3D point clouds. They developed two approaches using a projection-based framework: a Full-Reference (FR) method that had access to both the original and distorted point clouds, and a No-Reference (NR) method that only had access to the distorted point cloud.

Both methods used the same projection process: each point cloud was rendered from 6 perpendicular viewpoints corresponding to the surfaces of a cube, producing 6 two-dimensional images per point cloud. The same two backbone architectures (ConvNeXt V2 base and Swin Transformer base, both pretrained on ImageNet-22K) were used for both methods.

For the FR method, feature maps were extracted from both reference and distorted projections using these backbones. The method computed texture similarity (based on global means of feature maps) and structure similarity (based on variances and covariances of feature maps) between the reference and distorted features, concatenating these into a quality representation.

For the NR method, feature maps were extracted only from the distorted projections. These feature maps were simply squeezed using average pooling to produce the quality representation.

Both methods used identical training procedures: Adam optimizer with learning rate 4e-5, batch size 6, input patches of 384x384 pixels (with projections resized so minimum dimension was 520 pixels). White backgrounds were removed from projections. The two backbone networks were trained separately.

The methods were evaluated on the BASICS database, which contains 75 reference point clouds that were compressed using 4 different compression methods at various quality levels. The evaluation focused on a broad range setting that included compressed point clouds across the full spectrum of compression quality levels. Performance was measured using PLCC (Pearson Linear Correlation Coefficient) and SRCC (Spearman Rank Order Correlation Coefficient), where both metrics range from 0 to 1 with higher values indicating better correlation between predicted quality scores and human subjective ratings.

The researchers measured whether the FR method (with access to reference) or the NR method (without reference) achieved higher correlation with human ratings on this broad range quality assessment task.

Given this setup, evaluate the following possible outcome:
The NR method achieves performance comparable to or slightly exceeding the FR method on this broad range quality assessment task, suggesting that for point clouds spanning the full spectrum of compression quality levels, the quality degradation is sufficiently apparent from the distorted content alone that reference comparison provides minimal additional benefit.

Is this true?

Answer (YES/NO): YES